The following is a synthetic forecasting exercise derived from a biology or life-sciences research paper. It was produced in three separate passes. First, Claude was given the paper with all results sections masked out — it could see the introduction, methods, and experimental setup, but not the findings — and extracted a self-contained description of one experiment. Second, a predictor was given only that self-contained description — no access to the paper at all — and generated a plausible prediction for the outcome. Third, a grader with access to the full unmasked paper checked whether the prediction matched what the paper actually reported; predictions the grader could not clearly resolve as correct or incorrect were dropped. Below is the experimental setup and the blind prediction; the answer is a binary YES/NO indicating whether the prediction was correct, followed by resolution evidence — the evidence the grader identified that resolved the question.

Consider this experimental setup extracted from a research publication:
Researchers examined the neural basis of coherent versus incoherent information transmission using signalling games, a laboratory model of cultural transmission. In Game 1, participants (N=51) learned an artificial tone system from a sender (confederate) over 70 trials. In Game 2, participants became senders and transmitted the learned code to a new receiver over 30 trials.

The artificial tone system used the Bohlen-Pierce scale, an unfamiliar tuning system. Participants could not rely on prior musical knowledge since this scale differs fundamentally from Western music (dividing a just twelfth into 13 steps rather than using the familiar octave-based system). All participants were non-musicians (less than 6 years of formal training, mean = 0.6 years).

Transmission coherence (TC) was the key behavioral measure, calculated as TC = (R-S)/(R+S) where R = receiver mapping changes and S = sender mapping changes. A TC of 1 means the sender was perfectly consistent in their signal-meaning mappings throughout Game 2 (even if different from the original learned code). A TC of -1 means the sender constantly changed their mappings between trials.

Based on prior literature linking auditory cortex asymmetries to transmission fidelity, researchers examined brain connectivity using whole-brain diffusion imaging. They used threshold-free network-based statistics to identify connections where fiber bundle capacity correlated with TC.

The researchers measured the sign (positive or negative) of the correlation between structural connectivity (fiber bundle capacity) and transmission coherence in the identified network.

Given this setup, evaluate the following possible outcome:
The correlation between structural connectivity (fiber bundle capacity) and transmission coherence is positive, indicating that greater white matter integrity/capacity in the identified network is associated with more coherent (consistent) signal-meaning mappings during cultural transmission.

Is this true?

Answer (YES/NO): NO